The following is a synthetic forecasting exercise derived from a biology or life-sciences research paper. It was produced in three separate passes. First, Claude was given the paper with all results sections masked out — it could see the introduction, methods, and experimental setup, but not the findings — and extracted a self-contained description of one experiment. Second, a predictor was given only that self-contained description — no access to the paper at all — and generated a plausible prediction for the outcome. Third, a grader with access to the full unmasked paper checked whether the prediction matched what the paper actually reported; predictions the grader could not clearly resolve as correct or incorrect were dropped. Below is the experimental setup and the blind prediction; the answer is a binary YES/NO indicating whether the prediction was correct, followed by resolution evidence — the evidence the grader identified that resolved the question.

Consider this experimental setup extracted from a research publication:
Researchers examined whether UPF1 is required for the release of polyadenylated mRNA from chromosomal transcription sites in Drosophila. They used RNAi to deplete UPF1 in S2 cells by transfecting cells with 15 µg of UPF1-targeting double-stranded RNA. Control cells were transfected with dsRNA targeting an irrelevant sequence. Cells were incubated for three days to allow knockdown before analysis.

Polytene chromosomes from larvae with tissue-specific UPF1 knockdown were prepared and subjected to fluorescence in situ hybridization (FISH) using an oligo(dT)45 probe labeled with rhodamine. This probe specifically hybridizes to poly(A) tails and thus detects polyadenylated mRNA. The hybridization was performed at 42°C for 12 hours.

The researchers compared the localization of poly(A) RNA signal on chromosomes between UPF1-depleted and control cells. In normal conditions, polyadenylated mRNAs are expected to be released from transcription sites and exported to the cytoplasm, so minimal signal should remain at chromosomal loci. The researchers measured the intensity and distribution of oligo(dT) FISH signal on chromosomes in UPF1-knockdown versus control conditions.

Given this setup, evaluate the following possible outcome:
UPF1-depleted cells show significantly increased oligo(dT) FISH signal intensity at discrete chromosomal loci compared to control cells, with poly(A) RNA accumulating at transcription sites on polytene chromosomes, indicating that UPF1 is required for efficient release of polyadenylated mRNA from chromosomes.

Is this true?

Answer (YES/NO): YES